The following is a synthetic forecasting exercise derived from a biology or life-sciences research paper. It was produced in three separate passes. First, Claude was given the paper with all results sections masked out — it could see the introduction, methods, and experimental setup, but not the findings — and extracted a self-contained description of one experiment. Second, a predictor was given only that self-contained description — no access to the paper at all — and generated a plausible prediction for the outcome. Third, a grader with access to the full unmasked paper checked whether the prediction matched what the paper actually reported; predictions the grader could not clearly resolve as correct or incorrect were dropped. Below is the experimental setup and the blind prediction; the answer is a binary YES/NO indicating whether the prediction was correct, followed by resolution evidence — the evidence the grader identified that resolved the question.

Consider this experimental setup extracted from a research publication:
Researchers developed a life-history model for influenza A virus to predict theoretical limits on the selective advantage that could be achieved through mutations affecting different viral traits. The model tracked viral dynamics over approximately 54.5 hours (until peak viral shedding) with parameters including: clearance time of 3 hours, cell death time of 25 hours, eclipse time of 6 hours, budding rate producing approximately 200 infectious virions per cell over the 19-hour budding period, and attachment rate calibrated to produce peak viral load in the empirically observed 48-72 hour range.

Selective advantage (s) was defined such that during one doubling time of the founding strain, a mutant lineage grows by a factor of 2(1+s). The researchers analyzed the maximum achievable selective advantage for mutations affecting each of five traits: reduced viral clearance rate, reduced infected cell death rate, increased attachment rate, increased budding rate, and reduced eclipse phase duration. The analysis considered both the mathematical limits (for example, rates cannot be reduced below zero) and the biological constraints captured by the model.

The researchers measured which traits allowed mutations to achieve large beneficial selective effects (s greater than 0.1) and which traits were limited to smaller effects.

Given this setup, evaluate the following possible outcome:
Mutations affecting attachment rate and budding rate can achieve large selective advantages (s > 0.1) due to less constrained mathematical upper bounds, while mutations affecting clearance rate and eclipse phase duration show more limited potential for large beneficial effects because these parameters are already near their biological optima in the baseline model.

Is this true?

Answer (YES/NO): NO